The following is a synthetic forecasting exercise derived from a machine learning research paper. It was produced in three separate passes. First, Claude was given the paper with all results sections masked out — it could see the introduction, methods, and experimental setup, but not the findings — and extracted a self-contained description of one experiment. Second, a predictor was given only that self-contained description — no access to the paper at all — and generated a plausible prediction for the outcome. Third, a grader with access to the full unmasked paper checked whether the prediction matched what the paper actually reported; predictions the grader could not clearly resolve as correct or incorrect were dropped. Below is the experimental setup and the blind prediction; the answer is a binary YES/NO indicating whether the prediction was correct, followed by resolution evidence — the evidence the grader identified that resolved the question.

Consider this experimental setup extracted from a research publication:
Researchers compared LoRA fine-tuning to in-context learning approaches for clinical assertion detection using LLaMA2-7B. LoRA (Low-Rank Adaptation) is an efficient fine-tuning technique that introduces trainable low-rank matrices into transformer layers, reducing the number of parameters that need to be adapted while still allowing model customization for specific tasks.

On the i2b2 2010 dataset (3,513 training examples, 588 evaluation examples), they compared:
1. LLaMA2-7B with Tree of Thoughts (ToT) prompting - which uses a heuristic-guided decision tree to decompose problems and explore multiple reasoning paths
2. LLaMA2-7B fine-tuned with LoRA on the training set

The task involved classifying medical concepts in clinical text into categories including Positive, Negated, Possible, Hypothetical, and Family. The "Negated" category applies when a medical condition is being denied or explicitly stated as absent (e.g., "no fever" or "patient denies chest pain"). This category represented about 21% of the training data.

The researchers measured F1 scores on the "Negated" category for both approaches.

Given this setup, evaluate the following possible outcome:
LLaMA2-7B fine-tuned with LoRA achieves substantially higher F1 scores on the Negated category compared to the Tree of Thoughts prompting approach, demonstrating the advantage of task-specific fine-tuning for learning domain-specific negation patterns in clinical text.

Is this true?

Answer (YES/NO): YES